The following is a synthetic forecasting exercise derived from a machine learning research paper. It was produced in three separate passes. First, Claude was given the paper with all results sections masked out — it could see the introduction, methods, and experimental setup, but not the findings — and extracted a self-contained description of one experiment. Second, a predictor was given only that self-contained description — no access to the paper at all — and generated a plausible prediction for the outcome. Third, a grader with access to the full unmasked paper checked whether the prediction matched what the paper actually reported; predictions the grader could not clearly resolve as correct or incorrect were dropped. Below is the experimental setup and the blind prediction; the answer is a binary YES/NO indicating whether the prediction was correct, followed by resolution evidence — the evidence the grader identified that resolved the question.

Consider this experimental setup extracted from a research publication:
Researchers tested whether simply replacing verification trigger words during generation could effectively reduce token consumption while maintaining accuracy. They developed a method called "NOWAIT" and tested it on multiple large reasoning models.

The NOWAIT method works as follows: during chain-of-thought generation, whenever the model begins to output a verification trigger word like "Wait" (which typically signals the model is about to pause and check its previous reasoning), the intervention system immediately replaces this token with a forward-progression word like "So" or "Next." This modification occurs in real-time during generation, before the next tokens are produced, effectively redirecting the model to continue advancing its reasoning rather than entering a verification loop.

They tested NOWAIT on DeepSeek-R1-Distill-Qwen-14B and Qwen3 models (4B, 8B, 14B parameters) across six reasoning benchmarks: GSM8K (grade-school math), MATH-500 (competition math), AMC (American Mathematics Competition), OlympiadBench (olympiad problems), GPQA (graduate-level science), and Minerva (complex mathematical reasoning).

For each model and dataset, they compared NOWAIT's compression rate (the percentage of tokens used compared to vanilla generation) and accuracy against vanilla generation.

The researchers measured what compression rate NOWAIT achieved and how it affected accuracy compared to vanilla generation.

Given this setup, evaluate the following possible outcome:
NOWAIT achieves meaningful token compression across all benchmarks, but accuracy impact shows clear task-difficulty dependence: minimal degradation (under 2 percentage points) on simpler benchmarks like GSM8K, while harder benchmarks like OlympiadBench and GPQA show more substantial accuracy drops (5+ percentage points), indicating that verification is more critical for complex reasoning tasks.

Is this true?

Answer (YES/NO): NO